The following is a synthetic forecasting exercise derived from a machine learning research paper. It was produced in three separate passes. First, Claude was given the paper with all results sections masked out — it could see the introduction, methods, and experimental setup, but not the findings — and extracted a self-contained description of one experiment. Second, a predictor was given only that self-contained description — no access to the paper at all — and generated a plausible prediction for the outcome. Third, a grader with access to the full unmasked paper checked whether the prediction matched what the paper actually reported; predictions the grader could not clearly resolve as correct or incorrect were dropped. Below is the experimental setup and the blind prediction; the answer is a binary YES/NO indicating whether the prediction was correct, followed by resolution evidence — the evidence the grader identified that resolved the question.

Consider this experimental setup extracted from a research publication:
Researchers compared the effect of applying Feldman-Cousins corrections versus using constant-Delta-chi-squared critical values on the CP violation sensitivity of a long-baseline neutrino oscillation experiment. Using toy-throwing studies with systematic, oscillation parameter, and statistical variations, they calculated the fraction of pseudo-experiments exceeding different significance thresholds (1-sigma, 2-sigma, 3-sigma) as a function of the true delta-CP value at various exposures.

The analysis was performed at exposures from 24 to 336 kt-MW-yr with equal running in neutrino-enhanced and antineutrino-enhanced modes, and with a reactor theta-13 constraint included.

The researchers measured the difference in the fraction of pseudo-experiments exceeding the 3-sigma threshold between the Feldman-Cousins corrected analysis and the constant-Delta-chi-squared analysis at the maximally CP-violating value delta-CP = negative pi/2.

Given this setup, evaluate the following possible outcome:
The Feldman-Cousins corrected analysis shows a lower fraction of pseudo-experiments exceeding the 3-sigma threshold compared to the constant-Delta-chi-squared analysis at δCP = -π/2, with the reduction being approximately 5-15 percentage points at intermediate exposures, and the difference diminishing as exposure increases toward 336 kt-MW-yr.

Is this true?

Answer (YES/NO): NO